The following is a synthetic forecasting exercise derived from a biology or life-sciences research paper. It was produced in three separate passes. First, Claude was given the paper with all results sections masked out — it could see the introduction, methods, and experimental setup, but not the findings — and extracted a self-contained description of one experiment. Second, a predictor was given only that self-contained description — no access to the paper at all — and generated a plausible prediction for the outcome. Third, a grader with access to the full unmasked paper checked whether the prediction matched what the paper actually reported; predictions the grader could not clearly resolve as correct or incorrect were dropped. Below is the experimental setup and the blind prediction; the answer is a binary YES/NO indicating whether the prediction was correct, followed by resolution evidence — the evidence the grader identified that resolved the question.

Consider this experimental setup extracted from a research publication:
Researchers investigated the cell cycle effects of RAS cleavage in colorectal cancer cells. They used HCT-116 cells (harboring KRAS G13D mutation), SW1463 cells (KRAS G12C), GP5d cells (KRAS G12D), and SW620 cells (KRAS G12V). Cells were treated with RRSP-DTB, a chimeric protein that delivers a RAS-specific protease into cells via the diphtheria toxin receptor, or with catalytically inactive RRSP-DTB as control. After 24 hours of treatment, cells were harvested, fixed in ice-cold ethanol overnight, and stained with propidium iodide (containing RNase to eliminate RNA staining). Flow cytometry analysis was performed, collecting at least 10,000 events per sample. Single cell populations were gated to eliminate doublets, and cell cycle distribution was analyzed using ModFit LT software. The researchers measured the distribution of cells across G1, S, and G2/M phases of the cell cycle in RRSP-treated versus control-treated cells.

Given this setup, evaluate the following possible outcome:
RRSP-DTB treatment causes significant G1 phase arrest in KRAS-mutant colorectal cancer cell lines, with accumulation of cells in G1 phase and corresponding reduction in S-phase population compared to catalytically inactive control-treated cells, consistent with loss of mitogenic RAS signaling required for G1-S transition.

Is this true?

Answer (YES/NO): YES